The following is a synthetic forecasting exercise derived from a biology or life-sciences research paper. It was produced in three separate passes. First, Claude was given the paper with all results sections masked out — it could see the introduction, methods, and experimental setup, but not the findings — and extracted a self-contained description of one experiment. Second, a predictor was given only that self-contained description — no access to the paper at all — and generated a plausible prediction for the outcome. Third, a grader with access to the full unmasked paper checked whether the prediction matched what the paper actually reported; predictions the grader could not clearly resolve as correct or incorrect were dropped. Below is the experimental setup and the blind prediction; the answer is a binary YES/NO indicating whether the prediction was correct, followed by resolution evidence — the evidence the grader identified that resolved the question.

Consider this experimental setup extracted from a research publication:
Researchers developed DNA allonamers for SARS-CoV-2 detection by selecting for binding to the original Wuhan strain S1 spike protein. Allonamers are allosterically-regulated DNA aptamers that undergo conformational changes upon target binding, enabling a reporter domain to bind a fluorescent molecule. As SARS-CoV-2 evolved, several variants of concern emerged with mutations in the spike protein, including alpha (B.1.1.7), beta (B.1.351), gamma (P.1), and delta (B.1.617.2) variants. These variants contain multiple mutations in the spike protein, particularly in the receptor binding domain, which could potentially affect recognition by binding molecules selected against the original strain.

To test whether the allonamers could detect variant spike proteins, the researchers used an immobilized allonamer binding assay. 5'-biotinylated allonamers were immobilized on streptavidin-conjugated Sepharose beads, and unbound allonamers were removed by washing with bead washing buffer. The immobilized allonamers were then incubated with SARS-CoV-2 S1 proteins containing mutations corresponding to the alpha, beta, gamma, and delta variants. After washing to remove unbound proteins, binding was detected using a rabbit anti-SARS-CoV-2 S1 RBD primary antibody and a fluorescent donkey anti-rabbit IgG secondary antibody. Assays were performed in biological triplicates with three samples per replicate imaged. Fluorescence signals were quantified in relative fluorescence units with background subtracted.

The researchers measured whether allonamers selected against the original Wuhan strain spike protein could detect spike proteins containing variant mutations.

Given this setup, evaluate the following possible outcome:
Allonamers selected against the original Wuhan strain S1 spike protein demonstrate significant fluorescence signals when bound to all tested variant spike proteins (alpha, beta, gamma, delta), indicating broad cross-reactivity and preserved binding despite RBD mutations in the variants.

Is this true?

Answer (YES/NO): NO